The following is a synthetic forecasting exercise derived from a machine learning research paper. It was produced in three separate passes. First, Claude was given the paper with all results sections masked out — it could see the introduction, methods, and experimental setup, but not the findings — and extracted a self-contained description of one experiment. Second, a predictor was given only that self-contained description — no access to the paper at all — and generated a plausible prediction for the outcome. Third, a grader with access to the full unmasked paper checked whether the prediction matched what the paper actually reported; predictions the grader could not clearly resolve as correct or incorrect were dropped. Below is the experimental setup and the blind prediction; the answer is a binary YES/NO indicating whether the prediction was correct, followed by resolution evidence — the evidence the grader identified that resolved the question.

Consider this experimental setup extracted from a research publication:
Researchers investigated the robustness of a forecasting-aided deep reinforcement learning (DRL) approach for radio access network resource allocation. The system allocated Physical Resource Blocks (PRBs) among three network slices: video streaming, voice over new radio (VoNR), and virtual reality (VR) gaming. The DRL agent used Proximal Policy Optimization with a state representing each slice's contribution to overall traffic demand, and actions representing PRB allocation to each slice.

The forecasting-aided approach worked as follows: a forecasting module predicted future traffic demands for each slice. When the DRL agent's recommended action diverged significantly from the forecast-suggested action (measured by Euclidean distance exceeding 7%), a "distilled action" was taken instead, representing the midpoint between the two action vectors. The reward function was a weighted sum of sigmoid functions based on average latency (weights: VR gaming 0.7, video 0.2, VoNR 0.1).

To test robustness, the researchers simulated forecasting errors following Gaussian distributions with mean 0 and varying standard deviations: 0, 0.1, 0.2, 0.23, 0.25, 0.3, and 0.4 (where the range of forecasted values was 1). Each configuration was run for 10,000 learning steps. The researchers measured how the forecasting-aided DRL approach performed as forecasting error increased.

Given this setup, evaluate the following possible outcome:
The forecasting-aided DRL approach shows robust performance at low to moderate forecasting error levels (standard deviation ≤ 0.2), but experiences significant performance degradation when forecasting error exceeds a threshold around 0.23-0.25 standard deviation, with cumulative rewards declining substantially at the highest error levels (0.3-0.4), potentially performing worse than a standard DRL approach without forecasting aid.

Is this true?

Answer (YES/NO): NO